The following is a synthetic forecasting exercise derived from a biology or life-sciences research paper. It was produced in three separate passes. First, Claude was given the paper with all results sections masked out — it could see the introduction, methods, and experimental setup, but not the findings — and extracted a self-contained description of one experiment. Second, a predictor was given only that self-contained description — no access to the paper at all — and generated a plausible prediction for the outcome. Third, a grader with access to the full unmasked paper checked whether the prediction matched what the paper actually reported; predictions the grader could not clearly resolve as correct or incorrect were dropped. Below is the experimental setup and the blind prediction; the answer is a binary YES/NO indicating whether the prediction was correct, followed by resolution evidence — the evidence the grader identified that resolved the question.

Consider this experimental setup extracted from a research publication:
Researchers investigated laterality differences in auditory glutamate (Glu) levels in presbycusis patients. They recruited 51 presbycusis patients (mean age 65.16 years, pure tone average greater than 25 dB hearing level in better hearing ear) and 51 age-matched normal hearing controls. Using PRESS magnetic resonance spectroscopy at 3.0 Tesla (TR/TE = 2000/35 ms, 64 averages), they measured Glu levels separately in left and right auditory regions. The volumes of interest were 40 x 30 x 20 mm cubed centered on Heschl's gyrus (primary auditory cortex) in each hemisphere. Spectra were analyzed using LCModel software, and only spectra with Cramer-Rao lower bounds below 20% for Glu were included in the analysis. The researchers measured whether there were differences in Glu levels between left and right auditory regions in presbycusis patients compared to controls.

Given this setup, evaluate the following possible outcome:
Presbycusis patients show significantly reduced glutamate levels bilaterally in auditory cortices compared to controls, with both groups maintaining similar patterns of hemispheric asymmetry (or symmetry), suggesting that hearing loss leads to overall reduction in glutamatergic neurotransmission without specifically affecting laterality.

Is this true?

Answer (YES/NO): YES